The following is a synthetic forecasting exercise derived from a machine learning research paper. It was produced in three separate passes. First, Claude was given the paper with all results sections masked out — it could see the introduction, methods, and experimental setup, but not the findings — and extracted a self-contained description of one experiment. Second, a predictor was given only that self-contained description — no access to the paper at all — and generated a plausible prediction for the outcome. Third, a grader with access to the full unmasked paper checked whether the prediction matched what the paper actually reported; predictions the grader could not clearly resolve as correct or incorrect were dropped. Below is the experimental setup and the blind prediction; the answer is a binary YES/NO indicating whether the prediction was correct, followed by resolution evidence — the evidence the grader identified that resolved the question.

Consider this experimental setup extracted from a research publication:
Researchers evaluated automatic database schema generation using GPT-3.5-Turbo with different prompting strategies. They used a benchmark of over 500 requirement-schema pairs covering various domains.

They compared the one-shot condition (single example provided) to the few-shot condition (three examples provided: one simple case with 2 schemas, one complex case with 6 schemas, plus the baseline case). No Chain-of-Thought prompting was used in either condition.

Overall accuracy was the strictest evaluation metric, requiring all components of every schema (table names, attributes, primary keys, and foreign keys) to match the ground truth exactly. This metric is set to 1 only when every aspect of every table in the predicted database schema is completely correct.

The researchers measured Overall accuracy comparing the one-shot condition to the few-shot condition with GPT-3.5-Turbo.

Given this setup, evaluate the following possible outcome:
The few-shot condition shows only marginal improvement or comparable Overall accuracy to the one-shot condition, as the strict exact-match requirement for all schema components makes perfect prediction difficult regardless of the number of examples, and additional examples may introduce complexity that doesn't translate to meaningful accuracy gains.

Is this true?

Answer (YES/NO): NO